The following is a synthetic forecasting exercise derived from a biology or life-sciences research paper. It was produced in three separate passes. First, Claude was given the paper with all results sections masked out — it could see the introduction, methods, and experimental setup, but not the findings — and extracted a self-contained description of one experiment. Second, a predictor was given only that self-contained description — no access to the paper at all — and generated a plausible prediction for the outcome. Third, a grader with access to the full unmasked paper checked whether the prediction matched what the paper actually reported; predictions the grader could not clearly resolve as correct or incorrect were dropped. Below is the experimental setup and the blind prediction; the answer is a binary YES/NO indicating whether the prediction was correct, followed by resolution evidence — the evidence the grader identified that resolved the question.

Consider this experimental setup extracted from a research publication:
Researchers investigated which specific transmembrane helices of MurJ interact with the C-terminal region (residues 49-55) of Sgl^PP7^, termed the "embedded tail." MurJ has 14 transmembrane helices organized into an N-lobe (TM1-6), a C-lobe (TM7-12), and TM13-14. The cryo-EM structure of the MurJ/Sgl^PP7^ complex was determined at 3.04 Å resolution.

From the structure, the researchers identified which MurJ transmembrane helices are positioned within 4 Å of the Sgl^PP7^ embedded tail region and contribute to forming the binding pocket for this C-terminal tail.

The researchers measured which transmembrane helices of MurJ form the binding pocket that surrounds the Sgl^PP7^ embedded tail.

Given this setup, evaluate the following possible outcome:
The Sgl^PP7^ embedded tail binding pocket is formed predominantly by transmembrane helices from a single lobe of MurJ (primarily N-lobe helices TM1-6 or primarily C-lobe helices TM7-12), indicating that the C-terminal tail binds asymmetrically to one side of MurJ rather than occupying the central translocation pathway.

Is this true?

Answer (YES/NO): YES